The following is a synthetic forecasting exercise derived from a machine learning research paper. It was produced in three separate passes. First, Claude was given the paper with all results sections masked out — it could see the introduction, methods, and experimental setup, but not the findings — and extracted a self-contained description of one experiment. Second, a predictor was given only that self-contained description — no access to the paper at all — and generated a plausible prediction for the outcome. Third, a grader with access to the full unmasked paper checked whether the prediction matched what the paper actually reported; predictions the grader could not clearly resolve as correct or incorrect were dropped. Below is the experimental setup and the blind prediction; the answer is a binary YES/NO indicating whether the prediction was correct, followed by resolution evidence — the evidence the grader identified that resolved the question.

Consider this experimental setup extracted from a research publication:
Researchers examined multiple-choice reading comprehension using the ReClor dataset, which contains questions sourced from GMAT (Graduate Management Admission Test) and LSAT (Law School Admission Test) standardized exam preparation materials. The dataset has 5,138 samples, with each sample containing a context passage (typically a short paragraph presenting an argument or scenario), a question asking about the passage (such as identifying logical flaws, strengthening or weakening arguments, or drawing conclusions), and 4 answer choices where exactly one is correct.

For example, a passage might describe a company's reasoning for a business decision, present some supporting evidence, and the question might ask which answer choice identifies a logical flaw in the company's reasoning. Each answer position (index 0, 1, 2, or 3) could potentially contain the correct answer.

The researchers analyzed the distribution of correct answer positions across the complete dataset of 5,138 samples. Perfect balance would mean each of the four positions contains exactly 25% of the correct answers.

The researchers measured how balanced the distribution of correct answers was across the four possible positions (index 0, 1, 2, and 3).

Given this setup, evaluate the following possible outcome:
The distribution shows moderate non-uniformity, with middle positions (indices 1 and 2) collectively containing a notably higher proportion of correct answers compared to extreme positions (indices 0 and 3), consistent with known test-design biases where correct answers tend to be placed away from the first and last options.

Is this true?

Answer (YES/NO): NO